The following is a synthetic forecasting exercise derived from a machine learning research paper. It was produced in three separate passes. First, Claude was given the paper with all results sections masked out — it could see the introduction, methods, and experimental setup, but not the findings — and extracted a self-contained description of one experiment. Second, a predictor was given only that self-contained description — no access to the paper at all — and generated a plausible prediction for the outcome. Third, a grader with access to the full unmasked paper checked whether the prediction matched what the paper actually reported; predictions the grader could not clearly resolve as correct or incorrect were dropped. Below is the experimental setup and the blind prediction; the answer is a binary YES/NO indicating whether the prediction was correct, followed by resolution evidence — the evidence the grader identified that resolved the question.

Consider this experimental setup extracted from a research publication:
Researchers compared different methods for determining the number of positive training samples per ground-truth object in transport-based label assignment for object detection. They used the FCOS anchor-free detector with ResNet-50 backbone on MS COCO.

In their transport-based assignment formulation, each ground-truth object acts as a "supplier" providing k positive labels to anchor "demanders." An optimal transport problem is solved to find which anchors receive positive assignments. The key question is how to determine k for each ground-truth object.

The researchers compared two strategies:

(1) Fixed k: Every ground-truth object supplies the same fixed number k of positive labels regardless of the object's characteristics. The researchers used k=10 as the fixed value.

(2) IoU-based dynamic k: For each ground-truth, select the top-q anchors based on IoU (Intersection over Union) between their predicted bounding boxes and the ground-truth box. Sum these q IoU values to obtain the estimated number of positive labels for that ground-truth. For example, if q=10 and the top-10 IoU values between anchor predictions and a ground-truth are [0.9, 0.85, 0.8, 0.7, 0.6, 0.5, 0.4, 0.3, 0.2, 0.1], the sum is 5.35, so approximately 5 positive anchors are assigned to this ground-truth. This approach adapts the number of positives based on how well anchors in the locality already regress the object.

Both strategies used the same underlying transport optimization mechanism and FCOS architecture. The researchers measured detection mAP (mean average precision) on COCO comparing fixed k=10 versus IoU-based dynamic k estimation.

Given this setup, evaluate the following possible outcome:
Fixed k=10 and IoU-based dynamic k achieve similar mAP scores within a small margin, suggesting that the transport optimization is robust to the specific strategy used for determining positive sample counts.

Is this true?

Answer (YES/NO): NO